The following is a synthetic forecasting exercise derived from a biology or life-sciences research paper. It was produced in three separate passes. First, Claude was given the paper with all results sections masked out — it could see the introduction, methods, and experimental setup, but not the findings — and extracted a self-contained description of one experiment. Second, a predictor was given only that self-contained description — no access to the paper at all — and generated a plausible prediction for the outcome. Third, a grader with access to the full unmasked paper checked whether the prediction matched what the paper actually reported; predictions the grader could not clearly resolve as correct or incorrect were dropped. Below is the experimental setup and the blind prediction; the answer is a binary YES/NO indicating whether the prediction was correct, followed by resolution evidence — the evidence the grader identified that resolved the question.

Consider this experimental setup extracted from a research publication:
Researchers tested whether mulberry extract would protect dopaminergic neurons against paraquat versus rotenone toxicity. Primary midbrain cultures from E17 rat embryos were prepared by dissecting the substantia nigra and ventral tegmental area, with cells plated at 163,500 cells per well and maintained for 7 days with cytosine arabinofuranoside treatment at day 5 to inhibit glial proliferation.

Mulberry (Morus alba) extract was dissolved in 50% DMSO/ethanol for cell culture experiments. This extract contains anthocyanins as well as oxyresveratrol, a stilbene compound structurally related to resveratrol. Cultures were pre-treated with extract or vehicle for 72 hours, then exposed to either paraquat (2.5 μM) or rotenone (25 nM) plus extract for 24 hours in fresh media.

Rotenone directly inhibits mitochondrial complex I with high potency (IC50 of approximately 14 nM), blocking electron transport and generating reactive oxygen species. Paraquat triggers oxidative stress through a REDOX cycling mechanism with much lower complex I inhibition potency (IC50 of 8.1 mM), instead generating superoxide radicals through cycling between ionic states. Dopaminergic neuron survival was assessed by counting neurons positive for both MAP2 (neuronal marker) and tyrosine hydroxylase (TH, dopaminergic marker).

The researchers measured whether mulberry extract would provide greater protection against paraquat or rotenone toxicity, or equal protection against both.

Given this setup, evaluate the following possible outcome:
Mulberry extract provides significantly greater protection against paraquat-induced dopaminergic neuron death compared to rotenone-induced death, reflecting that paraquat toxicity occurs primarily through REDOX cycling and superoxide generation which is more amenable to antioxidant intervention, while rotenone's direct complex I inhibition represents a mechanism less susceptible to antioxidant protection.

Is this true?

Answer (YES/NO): NO